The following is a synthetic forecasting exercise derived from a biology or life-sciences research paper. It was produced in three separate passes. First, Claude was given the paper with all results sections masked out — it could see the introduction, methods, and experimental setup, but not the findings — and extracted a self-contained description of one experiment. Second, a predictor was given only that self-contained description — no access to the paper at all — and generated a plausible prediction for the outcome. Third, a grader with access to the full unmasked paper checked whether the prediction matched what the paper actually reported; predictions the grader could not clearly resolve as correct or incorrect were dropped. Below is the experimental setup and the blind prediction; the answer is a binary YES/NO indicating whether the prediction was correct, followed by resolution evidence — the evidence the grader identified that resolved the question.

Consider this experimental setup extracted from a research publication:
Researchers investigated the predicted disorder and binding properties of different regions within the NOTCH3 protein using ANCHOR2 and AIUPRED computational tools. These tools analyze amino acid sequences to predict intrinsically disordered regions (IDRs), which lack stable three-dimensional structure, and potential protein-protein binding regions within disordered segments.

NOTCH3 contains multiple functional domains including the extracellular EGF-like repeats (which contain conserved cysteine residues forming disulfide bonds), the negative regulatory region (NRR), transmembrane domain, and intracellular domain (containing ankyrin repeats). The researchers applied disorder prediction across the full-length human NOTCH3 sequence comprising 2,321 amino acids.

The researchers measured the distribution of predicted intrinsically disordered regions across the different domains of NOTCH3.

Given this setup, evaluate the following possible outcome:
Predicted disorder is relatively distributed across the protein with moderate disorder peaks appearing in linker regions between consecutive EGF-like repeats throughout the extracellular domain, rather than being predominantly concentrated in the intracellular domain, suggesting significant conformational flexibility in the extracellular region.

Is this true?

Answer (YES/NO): NO